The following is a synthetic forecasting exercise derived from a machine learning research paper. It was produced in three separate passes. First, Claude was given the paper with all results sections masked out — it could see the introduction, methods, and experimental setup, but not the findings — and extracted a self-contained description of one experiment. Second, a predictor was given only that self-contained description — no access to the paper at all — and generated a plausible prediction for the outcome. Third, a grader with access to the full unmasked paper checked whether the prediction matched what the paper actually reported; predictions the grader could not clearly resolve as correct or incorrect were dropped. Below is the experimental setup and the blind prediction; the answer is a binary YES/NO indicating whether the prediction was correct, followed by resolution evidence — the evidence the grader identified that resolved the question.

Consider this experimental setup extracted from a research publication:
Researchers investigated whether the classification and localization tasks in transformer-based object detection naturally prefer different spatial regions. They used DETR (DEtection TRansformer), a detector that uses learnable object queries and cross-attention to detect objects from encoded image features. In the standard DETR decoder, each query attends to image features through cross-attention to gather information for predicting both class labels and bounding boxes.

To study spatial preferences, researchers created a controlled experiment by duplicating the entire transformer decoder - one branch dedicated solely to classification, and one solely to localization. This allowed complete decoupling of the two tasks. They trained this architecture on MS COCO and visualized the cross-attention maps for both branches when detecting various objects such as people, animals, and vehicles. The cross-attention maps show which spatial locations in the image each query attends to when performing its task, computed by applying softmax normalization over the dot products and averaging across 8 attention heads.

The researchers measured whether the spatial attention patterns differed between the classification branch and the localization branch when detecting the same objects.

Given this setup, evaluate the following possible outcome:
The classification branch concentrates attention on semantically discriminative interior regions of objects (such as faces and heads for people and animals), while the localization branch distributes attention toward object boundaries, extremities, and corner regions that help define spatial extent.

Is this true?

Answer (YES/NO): NO